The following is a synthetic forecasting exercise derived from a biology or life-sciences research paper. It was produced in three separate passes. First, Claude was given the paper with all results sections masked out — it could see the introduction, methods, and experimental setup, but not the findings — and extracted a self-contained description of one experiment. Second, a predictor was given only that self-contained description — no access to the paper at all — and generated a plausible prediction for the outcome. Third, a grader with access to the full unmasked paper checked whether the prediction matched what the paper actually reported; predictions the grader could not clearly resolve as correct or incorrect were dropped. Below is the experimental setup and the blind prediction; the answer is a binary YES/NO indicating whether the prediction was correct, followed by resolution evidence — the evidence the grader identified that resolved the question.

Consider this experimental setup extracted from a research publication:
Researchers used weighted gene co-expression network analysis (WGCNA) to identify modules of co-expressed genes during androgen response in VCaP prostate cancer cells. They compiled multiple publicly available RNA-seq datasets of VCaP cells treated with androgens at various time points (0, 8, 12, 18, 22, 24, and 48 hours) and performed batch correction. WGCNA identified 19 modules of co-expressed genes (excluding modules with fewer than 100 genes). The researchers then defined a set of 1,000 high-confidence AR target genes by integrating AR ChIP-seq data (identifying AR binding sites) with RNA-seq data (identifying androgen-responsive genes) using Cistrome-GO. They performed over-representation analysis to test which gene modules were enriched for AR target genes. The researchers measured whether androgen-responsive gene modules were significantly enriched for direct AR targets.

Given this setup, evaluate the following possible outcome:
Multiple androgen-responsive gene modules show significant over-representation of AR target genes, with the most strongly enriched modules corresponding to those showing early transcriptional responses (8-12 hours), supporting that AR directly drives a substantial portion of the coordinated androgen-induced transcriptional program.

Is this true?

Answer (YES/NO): NO